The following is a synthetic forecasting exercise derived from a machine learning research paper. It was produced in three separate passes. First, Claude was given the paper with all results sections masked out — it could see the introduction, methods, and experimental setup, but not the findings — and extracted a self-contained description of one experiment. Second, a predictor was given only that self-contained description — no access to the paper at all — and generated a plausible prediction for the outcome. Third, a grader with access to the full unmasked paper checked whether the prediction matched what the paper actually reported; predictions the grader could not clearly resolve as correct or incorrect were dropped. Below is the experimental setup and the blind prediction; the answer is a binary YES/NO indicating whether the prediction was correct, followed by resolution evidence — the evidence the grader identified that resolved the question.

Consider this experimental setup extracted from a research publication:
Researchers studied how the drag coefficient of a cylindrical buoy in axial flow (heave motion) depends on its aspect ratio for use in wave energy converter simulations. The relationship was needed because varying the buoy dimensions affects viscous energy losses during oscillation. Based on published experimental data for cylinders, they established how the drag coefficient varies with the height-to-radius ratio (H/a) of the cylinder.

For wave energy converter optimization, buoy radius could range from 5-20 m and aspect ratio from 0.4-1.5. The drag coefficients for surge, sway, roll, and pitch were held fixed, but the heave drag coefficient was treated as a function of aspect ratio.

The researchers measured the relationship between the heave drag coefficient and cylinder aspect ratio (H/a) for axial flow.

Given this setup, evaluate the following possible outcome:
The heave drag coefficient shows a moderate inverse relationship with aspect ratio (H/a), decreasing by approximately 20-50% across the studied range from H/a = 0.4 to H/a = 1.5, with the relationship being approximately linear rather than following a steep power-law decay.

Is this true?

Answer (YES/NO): NO